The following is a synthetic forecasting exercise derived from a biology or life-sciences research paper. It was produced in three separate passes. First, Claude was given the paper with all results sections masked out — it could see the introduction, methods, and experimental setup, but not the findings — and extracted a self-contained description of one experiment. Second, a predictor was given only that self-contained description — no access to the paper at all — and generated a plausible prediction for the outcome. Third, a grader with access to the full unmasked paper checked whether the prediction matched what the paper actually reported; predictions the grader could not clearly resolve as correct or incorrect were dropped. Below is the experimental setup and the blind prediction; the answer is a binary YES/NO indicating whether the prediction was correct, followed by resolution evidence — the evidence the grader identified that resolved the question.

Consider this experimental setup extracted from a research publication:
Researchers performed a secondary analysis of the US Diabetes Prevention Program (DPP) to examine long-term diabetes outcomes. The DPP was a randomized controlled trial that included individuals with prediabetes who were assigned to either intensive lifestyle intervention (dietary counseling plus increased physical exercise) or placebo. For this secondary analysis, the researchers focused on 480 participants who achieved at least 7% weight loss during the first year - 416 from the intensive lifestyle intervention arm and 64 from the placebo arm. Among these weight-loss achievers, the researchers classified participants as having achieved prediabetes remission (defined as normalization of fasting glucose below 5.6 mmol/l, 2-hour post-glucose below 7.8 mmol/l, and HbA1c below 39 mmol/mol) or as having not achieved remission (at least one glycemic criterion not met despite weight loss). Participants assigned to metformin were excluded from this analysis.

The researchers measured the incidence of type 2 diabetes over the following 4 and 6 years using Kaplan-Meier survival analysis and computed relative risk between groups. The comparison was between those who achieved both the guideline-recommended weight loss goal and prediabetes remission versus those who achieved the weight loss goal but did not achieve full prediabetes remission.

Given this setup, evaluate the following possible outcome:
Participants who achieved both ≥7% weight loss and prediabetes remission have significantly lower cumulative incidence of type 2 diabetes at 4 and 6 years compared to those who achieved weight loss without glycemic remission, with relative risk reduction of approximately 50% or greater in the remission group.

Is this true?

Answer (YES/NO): YES